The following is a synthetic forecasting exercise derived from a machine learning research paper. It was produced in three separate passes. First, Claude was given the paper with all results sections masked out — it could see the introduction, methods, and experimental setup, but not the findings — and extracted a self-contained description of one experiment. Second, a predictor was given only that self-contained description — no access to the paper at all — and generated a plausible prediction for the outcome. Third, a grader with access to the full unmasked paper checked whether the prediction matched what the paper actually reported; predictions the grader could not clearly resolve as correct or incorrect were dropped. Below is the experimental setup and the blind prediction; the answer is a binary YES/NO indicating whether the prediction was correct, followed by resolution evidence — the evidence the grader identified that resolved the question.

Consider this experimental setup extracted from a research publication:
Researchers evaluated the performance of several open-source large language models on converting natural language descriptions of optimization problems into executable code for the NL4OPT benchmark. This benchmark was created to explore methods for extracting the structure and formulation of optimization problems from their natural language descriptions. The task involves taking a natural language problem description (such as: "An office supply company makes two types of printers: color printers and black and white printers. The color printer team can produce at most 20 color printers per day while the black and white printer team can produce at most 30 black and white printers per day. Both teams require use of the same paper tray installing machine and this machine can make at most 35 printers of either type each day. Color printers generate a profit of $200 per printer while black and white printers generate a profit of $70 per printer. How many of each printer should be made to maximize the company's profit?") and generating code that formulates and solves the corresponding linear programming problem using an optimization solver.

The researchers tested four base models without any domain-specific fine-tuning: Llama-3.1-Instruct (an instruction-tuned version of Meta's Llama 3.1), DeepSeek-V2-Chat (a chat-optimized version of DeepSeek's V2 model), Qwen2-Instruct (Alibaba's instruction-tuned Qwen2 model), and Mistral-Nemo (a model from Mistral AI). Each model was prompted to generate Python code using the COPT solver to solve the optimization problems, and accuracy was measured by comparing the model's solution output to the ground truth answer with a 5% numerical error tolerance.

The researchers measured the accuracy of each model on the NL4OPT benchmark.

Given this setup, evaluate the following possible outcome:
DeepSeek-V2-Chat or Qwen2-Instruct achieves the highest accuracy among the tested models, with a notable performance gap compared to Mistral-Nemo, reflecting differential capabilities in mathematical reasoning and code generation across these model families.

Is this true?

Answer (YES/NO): YES